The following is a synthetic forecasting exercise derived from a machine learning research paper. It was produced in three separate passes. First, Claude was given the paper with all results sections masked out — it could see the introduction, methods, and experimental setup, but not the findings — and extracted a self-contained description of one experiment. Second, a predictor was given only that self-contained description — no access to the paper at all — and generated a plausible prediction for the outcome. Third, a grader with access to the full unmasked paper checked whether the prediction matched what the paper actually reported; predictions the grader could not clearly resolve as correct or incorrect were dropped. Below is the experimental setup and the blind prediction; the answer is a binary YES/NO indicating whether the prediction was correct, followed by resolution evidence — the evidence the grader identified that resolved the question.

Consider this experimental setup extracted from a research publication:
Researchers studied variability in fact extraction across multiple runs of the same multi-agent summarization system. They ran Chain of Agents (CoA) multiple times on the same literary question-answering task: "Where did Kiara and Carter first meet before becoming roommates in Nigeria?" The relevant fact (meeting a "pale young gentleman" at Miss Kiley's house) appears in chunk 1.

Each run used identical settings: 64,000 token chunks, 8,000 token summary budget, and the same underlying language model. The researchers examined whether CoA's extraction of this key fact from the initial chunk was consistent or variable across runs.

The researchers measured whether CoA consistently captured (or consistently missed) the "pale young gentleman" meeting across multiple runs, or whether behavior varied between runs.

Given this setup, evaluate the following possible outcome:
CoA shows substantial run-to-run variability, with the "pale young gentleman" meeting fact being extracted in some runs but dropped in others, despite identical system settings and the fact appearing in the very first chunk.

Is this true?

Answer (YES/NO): YES